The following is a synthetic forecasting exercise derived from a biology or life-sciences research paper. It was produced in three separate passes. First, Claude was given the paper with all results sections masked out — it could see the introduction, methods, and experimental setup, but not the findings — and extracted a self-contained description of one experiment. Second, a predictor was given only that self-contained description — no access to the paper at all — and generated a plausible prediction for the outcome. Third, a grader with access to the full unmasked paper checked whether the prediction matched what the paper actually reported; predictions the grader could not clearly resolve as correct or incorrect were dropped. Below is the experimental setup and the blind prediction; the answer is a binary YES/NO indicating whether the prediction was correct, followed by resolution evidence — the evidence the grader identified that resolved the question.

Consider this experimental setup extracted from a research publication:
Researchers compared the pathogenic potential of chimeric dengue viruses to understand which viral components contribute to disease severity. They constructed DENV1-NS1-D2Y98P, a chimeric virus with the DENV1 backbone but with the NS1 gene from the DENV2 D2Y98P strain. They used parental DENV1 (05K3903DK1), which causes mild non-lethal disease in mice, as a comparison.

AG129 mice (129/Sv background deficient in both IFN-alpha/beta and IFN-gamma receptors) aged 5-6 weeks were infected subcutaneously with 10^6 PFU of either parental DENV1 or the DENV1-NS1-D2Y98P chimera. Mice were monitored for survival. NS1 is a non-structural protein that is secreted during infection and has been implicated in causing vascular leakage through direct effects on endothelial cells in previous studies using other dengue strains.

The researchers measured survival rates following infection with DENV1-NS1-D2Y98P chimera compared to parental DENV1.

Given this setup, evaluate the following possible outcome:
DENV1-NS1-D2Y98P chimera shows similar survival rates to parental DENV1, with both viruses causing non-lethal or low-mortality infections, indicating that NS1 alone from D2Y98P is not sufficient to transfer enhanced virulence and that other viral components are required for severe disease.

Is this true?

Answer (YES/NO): NO